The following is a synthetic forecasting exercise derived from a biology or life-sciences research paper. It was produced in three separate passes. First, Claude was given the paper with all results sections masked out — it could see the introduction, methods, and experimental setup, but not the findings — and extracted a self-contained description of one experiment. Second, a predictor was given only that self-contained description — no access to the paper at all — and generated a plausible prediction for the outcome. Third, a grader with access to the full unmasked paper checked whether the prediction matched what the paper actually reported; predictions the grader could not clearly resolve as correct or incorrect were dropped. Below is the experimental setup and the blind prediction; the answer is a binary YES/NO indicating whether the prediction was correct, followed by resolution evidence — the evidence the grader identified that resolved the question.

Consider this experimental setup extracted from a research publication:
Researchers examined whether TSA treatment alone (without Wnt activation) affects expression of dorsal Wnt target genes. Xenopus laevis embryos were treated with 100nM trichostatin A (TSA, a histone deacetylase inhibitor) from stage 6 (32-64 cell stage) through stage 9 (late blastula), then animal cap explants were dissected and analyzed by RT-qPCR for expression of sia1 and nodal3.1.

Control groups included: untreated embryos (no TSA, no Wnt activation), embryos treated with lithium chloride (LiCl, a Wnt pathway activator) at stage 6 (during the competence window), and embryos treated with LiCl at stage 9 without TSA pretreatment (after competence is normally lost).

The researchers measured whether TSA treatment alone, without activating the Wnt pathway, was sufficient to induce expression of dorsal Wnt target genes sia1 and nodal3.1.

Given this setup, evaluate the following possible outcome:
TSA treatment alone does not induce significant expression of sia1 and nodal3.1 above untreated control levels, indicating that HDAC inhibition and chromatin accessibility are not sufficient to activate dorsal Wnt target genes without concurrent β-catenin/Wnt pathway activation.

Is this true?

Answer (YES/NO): YES